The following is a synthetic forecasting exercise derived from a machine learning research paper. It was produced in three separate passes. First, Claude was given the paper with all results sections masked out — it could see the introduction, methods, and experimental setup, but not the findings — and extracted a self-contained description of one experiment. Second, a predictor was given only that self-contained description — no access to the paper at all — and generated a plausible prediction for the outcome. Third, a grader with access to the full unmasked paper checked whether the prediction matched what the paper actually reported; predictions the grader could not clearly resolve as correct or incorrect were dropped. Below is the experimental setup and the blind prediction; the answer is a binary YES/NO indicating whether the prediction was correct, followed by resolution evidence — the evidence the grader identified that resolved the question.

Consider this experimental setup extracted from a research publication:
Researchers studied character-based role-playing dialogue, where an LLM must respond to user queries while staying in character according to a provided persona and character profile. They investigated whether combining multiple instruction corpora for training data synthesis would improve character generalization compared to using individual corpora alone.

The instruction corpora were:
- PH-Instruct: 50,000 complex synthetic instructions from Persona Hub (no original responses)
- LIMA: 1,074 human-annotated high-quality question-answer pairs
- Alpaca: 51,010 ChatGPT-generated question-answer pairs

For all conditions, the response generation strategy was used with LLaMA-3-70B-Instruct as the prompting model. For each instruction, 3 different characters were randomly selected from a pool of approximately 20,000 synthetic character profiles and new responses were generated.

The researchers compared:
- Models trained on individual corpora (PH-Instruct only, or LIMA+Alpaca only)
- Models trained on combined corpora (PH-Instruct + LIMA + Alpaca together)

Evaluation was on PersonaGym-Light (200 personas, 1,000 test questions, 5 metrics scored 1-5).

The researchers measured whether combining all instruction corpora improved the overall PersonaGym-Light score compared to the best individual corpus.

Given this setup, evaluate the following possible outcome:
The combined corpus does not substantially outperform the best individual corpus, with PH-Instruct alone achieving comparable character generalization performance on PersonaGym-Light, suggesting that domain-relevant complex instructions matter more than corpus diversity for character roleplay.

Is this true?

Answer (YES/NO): NO